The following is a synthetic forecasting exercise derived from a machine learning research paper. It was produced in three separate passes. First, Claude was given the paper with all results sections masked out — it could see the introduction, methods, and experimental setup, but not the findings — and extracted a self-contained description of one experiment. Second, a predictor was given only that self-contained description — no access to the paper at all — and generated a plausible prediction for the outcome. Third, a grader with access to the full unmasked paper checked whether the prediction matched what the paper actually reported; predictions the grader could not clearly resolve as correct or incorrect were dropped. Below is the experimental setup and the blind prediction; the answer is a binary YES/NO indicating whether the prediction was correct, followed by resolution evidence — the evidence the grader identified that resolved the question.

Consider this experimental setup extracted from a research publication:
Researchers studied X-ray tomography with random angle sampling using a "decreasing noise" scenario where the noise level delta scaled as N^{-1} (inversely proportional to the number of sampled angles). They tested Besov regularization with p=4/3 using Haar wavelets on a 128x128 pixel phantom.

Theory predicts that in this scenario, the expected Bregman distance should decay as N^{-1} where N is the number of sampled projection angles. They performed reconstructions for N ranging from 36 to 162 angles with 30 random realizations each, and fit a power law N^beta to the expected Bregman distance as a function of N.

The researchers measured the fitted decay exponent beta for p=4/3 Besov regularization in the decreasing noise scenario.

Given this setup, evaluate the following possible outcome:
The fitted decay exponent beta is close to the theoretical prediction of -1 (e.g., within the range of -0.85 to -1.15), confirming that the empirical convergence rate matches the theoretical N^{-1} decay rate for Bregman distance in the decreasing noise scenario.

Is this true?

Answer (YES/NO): YES